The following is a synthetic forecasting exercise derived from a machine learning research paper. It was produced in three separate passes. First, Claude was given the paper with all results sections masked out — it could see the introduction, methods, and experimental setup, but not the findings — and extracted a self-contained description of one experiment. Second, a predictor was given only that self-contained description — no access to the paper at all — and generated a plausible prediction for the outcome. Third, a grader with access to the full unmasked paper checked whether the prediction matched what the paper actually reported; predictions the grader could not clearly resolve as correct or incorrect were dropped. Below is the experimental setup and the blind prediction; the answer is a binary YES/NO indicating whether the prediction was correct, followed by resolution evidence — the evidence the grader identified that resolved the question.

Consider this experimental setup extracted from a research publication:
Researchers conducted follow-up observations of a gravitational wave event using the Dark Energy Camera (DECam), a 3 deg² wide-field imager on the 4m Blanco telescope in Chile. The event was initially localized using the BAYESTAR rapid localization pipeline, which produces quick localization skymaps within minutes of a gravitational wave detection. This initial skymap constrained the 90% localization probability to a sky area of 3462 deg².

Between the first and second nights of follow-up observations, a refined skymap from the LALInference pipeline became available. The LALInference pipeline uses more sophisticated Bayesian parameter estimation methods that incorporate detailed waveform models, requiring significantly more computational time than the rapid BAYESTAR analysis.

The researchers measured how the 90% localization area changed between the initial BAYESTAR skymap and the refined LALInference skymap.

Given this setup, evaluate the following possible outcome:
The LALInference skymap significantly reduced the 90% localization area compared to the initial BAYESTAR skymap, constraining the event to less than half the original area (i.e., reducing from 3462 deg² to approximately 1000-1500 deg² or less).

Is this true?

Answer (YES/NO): YES